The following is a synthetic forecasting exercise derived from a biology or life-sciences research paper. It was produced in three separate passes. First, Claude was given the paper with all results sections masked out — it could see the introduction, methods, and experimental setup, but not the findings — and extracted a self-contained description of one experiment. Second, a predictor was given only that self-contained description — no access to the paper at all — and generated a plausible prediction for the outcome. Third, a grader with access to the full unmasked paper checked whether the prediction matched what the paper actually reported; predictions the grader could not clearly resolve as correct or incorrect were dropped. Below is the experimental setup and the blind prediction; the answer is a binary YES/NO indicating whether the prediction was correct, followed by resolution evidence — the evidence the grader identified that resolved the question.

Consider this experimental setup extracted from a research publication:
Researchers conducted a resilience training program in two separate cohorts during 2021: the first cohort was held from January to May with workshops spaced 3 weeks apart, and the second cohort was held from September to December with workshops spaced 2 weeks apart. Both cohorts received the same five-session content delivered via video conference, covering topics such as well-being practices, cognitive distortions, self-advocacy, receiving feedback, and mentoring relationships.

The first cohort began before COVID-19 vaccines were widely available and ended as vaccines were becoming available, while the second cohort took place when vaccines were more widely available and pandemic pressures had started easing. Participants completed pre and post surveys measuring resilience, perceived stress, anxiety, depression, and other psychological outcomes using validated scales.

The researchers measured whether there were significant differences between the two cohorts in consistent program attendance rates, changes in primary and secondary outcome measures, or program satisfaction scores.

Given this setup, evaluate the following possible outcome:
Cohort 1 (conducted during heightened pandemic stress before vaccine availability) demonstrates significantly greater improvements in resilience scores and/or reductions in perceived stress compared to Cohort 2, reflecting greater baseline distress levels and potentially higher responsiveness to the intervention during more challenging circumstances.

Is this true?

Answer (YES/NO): NO